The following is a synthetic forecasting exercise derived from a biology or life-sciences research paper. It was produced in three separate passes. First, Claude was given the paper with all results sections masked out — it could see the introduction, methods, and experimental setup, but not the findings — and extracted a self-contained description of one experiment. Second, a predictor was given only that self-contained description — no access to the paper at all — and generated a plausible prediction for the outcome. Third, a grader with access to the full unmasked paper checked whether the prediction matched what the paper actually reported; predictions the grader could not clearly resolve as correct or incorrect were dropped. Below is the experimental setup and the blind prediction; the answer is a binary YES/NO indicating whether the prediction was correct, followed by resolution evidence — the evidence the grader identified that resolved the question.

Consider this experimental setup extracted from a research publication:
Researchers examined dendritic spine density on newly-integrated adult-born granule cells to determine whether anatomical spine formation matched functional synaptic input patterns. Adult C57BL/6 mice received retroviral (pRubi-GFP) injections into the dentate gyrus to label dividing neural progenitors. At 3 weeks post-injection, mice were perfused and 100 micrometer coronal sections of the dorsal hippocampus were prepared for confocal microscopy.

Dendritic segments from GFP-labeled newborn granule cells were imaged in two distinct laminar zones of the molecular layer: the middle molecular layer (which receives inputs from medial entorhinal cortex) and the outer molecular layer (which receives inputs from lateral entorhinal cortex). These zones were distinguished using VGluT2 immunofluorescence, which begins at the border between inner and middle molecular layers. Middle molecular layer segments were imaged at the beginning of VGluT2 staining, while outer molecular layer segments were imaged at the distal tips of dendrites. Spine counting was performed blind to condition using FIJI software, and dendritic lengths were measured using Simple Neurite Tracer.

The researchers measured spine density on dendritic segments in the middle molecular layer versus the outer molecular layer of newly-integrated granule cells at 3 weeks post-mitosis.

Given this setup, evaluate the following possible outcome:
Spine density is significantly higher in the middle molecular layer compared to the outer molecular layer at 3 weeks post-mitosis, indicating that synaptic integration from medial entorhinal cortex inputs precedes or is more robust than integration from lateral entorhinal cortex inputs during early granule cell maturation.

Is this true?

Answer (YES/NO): NO